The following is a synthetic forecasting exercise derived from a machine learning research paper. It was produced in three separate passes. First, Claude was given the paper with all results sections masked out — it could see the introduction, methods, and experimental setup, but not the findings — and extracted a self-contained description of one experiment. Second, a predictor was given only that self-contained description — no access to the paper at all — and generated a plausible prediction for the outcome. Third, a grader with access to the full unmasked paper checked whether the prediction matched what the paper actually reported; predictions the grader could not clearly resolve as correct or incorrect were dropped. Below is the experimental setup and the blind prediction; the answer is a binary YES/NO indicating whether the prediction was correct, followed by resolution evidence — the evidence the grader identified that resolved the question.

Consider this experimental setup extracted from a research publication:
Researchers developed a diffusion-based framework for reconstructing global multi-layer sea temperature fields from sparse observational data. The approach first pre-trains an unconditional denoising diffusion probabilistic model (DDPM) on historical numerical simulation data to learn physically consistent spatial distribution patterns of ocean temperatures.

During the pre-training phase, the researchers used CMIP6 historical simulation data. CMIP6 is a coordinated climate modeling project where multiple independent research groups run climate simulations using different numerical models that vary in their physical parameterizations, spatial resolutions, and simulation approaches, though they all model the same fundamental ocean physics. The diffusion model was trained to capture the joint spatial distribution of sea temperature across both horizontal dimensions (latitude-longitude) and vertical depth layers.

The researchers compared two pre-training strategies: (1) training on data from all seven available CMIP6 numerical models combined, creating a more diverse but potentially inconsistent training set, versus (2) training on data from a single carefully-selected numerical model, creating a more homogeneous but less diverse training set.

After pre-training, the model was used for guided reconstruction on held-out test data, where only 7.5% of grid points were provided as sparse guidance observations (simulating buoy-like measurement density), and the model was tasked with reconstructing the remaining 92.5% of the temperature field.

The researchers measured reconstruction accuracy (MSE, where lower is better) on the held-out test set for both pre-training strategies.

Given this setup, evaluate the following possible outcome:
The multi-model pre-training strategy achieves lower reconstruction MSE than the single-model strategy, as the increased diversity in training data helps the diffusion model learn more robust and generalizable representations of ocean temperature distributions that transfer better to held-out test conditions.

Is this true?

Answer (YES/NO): YES